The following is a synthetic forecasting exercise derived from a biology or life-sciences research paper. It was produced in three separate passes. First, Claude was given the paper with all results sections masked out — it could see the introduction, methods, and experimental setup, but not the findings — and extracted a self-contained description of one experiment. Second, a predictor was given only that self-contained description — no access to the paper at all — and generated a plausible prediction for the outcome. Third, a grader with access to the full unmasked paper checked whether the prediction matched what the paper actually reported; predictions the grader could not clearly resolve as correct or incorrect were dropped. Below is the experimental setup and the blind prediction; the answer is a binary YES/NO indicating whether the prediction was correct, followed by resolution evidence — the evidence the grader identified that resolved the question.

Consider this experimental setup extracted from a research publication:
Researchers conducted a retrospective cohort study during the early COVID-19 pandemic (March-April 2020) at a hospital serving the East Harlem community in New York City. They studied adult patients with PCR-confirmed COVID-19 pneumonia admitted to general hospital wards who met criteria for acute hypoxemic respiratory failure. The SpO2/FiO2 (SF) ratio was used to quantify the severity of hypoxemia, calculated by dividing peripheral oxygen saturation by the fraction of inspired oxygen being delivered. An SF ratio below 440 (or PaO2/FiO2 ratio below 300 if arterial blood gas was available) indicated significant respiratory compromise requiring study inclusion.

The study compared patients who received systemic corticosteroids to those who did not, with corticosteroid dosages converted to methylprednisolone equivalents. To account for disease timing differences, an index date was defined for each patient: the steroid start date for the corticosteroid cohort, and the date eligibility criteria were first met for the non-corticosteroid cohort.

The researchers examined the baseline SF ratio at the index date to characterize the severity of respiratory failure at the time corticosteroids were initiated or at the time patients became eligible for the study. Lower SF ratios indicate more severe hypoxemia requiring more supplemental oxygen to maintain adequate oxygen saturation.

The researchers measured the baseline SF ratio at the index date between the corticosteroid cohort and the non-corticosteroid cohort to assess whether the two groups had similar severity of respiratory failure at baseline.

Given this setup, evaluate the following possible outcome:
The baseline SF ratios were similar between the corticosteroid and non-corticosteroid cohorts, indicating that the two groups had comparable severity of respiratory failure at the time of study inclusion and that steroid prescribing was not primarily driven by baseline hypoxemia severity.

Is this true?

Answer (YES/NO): NO